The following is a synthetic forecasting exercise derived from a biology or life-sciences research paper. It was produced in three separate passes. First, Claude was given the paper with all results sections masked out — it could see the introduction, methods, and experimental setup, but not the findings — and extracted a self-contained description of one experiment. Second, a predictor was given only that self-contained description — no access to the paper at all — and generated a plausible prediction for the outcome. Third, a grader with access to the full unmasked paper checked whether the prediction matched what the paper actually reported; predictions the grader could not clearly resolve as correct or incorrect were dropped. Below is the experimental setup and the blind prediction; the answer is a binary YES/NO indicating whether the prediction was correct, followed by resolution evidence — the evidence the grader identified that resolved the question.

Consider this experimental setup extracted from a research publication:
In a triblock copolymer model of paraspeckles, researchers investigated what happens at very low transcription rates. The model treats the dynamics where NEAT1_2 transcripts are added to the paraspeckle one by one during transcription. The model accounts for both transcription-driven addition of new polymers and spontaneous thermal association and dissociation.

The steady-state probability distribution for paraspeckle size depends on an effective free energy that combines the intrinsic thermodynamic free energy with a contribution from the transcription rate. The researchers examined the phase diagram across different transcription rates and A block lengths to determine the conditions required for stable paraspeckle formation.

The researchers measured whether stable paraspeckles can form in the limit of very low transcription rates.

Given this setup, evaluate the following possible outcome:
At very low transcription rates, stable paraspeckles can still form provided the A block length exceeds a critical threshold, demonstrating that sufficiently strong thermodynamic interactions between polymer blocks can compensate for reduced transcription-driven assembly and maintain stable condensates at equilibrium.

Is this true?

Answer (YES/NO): NO